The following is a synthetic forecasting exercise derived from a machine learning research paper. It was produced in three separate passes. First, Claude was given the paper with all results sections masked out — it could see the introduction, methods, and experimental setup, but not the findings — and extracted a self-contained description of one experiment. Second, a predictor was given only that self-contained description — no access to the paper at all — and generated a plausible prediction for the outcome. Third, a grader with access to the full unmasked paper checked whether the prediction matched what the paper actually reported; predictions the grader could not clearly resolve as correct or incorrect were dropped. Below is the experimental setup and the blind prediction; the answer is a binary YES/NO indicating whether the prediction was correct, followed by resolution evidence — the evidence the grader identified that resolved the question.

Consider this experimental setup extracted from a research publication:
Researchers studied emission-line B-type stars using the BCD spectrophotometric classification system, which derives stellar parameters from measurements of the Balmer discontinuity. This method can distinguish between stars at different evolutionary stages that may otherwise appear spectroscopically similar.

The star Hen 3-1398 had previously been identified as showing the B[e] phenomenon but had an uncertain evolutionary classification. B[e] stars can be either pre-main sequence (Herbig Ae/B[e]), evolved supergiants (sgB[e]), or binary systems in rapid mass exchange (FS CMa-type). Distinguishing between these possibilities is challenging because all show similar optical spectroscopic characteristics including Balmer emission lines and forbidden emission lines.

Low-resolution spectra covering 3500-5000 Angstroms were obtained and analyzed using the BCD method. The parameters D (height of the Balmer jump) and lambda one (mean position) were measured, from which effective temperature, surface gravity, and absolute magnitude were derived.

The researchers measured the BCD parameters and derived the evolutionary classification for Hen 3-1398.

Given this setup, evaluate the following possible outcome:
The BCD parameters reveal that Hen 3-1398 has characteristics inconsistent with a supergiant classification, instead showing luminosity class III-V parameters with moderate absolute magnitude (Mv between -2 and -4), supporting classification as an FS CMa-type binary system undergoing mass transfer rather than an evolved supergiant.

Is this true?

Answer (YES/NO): NO